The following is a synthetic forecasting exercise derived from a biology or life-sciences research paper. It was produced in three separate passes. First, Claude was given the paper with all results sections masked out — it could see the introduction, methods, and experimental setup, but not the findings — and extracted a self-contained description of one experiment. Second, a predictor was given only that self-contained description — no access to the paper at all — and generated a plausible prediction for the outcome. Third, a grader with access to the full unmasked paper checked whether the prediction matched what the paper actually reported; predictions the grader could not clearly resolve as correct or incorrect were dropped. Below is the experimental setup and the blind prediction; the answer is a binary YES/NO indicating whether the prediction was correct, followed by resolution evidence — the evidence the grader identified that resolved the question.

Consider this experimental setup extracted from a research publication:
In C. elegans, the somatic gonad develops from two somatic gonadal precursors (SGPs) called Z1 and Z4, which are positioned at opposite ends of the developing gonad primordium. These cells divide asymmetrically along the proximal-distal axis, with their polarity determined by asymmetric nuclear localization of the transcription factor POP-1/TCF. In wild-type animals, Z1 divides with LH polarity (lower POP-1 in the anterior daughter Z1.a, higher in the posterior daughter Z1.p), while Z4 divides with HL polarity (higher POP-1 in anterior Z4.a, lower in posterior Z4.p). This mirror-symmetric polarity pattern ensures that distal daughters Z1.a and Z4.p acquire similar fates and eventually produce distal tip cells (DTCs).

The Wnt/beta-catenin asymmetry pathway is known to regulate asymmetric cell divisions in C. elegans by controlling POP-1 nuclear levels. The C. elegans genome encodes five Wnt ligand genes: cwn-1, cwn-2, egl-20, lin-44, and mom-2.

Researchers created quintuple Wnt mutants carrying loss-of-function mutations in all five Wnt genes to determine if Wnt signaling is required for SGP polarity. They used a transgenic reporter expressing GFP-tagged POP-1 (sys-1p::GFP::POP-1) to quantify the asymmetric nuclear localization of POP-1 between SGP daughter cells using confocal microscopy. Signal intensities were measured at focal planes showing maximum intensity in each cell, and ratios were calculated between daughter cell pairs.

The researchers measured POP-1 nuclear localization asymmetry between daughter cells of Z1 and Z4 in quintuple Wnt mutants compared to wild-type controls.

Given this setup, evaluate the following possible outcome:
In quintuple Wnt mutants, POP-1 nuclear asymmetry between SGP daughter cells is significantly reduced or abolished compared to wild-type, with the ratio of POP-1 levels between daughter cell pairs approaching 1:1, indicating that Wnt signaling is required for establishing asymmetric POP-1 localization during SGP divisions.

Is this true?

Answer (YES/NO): NO